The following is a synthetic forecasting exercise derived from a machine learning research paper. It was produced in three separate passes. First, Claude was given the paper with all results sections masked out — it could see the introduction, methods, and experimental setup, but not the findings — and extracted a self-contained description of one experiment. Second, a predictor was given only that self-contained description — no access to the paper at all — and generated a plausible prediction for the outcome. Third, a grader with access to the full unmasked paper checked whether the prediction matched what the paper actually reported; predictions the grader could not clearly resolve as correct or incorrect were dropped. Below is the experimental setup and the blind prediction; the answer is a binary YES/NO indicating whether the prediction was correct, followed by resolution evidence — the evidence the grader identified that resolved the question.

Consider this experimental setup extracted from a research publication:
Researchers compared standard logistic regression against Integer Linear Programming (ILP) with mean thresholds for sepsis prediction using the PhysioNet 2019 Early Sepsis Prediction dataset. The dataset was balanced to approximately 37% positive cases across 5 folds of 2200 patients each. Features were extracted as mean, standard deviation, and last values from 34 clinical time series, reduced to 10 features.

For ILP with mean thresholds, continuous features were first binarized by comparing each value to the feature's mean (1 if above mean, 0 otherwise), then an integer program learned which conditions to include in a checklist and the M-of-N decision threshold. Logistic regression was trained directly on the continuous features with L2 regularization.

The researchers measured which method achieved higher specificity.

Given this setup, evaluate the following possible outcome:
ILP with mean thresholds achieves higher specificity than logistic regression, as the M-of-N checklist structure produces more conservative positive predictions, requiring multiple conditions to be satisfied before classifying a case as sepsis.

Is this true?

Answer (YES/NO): NO